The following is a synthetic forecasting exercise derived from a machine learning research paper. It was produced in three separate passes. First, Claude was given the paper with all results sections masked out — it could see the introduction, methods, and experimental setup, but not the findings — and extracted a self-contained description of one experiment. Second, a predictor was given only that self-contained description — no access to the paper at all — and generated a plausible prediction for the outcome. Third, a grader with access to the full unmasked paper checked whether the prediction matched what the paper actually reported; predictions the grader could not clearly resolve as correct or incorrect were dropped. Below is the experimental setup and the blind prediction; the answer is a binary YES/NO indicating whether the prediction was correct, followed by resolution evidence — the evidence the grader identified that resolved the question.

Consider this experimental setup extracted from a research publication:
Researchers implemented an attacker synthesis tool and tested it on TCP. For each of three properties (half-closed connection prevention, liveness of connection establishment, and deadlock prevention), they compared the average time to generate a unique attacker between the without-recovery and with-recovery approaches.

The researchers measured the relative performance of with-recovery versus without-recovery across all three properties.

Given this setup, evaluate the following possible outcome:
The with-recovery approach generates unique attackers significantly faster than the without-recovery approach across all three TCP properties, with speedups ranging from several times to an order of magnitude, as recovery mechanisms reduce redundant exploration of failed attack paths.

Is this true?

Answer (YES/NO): NO